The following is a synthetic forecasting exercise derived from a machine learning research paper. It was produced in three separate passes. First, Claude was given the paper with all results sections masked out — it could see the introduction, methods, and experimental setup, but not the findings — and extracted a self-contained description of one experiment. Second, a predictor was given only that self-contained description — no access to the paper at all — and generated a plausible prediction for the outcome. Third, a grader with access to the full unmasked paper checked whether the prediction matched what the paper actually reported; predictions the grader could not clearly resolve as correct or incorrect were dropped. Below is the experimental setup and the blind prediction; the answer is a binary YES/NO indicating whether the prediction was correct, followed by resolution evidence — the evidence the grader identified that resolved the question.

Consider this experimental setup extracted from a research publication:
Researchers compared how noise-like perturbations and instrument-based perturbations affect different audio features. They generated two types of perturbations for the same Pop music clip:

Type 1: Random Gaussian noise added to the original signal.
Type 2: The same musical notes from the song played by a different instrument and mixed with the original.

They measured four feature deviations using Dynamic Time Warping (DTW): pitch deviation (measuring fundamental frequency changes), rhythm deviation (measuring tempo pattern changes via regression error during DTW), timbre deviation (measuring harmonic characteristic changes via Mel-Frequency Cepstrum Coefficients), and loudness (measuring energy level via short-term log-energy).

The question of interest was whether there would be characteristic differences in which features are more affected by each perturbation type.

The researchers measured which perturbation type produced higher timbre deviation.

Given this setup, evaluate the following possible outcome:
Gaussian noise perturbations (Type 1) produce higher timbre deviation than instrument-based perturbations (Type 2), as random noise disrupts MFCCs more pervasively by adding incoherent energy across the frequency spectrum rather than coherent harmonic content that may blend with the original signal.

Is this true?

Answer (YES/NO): NO